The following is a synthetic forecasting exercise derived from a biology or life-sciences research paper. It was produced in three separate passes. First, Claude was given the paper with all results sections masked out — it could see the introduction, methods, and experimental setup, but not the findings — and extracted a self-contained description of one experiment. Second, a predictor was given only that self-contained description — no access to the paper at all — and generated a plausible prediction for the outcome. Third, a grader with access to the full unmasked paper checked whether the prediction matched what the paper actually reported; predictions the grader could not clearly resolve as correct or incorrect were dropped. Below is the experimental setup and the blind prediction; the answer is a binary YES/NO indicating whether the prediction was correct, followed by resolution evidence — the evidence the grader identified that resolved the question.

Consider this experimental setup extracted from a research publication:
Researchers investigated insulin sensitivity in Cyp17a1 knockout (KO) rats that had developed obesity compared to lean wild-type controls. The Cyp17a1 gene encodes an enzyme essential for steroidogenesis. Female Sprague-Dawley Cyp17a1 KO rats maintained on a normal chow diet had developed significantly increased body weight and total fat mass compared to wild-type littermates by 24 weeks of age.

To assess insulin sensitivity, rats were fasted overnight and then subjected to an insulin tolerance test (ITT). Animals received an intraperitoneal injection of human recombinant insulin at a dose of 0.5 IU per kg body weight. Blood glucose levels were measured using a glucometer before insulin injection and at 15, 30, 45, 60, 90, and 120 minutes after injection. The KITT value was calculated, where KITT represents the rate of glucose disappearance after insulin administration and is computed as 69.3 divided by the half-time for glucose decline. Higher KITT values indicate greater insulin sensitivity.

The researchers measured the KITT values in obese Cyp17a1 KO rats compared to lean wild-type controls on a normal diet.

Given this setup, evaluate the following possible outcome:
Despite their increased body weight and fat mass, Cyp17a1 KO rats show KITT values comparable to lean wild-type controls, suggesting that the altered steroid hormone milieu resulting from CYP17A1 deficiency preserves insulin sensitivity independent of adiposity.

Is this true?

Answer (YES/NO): YES